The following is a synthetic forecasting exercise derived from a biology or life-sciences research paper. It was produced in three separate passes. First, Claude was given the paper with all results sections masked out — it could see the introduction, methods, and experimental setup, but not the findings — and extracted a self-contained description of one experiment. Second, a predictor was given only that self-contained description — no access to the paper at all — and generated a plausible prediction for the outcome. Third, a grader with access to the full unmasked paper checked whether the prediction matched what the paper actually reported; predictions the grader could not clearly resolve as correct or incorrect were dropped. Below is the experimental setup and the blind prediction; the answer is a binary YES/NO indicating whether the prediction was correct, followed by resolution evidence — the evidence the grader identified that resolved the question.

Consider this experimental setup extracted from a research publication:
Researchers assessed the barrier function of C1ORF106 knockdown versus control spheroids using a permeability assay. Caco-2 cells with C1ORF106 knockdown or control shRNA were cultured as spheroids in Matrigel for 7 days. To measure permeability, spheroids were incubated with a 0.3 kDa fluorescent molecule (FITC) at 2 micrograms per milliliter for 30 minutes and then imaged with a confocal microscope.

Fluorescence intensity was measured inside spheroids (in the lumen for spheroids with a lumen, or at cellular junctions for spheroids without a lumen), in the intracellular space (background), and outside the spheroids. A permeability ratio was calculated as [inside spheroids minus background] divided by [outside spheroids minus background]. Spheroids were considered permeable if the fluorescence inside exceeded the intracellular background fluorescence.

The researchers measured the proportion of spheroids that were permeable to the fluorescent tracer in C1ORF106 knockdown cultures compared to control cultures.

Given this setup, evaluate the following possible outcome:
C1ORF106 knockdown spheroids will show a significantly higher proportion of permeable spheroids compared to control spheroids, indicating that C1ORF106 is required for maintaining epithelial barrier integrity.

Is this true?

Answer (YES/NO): YES